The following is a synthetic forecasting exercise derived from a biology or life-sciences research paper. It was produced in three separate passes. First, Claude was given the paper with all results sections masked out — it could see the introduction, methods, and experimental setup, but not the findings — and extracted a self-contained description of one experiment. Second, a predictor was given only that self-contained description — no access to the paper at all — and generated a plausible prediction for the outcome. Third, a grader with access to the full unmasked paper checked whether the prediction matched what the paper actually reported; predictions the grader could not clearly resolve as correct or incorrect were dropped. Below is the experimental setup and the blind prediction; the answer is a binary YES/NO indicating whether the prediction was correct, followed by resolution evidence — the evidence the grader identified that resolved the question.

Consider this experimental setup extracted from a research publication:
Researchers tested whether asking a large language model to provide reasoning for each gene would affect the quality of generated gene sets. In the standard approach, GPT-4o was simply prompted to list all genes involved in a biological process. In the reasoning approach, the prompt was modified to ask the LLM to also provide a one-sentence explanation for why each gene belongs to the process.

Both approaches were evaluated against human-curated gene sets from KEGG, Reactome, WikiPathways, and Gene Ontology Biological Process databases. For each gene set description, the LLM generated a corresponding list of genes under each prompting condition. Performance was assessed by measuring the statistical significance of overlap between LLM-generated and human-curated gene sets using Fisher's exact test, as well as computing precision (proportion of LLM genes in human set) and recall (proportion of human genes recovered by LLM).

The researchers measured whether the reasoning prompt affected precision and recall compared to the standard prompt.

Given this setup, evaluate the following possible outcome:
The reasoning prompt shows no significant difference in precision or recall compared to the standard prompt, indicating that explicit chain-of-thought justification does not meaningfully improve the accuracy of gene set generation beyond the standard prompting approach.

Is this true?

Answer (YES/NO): YES